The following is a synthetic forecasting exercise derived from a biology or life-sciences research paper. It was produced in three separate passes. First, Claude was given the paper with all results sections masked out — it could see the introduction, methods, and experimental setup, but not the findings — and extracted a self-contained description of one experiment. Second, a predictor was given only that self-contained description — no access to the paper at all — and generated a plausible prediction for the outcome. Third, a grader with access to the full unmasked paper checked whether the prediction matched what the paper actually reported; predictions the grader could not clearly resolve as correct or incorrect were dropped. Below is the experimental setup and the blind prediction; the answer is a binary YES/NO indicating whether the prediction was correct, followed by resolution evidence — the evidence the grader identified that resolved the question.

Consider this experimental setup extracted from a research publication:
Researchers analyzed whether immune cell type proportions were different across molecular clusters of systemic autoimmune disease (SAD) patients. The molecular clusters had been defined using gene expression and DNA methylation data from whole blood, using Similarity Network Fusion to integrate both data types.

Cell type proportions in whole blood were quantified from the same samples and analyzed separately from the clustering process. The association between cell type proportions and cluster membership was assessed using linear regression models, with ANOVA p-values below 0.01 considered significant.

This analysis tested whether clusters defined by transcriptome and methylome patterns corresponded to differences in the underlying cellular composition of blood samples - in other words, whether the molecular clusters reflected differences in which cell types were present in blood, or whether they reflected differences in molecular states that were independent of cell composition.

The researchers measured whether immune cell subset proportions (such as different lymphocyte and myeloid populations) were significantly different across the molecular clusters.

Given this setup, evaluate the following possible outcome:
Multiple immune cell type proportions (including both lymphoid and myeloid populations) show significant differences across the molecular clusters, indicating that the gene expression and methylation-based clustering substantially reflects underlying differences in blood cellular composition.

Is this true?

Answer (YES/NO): YES